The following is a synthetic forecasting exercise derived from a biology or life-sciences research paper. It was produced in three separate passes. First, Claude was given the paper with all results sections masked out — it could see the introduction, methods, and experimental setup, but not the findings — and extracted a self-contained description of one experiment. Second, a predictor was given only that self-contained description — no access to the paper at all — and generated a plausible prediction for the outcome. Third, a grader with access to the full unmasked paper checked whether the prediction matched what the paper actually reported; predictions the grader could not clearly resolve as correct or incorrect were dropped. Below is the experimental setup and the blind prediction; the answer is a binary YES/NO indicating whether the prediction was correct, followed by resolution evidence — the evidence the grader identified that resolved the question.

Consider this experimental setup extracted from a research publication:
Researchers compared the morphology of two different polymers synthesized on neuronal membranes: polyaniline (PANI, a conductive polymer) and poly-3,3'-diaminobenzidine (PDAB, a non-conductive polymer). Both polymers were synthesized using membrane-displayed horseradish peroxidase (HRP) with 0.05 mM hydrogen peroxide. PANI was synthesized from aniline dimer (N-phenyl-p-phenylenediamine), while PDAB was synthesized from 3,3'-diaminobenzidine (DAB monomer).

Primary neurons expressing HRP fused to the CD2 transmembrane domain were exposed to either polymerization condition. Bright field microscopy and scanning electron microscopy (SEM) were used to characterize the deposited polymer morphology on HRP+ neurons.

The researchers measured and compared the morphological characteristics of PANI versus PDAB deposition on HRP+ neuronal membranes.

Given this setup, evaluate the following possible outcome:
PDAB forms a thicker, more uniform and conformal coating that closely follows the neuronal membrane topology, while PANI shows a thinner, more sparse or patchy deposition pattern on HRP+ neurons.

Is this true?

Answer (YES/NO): NO